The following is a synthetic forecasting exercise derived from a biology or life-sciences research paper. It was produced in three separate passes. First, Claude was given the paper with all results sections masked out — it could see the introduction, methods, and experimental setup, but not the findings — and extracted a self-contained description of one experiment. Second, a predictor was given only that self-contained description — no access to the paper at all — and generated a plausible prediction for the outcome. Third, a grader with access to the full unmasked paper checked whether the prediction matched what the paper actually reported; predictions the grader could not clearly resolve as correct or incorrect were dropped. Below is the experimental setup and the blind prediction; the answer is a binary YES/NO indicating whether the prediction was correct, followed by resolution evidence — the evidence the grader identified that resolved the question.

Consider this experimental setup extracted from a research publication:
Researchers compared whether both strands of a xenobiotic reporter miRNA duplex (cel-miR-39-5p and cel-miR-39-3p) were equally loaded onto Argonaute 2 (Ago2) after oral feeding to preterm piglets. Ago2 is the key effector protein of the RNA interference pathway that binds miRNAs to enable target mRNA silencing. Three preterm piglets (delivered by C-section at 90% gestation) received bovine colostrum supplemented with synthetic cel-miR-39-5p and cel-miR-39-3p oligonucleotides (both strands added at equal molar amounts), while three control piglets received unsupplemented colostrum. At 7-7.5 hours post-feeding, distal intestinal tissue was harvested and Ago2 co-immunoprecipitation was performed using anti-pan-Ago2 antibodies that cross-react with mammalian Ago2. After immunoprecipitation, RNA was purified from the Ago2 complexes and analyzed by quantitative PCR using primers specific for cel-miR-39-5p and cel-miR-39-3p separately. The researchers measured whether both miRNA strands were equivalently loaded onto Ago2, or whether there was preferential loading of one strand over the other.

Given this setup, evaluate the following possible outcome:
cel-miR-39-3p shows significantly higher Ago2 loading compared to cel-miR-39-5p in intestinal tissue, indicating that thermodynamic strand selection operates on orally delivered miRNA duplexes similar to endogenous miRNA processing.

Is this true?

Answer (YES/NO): NO